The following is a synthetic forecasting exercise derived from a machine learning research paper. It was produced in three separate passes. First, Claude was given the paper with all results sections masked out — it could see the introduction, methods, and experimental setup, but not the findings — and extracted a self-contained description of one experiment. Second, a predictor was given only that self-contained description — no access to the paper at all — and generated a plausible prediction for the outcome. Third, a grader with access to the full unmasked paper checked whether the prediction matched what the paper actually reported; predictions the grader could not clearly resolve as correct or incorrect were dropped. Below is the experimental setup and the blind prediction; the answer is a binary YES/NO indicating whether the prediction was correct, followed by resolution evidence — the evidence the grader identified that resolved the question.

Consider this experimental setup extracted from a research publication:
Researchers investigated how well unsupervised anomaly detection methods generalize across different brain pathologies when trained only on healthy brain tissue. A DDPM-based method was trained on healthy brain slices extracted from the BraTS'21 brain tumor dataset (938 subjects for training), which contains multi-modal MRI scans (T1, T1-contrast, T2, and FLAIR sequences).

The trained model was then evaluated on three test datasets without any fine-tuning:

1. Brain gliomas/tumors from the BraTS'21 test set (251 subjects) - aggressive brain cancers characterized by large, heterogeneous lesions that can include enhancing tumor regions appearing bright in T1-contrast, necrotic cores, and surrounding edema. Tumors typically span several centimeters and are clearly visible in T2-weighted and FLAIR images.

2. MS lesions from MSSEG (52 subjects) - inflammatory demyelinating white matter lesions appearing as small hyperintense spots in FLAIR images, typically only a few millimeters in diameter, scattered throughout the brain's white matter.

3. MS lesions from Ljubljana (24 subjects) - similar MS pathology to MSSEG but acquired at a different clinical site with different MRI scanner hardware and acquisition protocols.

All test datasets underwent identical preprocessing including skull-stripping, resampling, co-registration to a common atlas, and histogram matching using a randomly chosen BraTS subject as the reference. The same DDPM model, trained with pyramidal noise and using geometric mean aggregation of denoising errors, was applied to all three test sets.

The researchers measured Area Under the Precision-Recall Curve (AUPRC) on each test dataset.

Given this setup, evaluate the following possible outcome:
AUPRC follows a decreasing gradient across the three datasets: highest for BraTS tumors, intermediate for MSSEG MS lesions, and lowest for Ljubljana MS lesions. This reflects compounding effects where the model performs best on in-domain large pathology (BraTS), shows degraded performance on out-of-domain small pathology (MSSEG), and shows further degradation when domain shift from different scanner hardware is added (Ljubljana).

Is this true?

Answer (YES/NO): NO